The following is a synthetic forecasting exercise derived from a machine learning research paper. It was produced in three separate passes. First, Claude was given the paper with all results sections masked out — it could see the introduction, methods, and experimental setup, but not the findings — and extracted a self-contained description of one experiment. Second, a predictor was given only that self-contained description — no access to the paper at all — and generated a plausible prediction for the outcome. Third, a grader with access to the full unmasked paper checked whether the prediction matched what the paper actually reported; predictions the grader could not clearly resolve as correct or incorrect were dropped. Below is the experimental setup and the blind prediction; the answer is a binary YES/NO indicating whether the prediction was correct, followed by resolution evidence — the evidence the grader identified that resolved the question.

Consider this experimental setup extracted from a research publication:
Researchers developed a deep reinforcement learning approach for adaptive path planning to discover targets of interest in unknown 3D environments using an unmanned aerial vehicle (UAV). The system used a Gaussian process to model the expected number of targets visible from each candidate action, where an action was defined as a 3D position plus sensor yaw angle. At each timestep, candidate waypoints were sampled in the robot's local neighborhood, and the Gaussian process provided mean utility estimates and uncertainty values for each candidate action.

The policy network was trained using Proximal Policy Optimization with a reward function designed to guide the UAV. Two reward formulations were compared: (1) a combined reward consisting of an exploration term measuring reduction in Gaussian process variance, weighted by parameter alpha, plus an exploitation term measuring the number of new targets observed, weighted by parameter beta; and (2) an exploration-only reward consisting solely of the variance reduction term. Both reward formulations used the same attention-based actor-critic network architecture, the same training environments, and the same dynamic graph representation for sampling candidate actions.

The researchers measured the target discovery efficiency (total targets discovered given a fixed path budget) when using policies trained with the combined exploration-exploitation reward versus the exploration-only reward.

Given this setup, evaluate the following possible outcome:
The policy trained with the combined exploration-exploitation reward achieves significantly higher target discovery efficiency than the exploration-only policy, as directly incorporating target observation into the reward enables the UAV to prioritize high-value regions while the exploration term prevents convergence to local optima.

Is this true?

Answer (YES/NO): YES